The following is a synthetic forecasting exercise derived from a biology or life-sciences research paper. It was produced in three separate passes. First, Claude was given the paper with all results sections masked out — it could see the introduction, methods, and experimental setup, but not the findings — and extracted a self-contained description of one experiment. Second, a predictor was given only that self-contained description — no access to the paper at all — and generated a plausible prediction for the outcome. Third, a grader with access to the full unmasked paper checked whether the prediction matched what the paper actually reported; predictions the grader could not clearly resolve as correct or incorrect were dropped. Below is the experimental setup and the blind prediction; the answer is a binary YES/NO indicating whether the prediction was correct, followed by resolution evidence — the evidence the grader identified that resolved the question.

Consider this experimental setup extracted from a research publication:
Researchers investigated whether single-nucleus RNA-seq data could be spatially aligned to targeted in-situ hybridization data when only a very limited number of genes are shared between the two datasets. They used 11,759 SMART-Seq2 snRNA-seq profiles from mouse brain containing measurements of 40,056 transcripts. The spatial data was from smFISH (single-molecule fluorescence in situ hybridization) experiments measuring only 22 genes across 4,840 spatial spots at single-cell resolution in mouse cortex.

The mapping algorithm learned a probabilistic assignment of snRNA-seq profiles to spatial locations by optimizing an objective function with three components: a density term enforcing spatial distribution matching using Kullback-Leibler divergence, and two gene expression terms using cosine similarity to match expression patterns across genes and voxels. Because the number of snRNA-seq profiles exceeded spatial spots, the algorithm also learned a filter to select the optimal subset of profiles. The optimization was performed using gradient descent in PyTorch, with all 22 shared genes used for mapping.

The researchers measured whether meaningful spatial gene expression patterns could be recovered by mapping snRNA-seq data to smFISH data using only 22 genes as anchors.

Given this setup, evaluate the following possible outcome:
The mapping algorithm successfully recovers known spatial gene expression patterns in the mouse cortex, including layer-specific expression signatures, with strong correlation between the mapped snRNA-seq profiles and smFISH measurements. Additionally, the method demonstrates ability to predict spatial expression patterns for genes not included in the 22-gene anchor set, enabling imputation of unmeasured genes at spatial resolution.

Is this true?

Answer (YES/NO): NO